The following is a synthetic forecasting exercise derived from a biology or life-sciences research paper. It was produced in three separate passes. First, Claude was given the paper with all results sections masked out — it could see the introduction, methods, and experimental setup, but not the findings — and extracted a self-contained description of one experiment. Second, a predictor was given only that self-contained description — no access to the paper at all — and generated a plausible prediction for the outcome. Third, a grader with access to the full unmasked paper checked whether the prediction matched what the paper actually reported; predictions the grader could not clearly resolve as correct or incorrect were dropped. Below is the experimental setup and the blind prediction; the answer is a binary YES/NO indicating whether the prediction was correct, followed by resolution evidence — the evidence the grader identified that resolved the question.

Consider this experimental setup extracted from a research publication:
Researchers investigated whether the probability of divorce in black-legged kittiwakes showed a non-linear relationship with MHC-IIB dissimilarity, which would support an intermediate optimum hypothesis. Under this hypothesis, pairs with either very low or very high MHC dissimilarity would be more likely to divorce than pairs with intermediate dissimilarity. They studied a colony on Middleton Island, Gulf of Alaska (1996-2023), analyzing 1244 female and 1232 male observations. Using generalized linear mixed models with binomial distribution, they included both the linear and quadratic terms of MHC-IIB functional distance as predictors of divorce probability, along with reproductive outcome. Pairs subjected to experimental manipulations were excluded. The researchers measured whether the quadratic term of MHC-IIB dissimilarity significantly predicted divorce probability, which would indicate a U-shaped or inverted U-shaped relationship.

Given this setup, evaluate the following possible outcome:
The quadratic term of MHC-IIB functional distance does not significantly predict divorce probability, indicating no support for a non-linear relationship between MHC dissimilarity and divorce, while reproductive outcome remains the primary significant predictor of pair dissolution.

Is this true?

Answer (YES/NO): YES